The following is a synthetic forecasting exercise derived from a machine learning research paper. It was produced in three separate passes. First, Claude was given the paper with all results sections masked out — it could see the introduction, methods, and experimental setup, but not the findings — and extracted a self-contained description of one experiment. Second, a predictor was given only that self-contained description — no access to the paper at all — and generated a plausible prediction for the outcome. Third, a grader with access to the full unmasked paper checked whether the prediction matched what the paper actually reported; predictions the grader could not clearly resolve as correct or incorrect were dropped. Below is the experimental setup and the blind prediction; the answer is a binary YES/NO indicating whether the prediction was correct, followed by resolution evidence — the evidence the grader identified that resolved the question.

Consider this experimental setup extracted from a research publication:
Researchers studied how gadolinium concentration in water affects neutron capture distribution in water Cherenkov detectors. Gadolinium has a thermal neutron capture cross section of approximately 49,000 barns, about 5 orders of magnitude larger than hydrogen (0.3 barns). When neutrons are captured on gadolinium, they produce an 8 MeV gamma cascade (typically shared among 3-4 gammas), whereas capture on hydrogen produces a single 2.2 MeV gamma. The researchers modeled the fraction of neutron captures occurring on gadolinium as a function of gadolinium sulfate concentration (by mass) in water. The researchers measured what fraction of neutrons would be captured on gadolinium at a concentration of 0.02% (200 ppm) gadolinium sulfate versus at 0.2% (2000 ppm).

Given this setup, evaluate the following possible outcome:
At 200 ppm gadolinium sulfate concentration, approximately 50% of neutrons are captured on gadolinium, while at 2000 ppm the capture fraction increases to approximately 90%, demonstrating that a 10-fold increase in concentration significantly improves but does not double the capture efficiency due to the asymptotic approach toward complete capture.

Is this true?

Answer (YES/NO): YES